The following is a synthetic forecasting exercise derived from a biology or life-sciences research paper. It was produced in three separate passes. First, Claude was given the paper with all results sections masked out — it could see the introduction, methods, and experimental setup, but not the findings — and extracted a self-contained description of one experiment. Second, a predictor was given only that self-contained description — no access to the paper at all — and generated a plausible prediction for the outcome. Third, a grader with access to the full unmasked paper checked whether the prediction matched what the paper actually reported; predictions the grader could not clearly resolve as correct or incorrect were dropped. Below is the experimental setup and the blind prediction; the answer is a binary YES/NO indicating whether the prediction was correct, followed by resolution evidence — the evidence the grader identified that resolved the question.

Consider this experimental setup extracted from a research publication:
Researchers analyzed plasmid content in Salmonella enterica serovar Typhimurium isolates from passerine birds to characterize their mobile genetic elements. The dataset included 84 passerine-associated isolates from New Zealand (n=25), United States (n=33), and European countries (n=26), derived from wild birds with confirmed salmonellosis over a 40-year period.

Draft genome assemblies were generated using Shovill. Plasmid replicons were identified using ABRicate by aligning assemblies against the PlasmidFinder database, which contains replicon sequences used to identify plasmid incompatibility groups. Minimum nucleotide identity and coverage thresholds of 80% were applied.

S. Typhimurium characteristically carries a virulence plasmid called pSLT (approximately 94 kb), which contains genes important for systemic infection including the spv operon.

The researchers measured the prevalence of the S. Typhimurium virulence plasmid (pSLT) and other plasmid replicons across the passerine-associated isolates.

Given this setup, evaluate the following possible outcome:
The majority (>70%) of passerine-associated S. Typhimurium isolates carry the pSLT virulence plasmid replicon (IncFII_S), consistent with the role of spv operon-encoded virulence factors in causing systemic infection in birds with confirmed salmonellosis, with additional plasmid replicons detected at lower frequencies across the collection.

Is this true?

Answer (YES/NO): NO